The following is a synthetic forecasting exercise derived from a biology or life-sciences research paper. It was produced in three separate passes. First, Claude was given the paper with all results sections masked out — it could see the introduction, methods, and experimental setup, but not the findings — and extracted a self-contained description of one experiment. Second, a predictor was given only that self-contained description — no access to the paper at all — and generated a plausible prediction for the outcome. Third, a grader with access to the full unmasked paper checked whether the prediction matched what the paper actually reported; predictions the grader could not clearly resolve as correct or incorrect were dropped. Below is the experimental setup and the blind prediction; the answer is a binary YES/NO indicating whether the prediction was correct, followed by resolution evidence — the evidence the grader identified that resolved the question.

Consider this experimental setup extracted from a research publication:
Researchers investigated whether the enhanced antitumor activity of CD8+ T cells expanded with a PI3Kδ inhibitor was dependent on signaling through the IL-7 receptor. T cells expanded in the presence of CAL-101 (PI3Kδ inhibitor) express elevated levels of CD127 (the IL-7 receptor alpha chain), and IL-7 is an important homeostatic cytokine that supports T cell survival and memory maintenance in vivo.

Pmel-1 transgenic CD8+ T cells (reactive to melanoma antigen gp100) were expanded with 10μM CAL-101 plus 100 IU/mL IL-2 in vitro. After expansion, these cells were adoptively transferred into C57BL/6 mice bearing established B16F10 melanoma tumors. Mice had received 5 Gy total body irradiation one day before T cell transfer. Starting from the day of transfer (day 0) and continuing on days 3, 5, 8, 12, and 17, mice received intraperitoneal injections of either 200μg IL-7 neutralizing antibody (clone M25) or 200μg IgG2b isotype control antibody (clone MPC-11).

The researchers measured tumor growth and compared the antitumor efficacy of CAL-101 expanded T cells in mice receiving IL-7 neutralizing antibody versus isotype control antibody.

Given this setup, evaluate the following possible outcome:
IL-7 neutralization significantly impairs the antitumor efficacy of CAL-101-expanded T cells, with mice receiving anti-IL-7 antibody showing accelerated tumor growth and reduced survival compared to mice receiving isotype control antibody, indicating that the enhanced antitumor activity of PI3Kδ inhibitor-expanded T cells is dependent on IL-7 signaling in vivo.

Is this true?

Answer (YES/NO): NO